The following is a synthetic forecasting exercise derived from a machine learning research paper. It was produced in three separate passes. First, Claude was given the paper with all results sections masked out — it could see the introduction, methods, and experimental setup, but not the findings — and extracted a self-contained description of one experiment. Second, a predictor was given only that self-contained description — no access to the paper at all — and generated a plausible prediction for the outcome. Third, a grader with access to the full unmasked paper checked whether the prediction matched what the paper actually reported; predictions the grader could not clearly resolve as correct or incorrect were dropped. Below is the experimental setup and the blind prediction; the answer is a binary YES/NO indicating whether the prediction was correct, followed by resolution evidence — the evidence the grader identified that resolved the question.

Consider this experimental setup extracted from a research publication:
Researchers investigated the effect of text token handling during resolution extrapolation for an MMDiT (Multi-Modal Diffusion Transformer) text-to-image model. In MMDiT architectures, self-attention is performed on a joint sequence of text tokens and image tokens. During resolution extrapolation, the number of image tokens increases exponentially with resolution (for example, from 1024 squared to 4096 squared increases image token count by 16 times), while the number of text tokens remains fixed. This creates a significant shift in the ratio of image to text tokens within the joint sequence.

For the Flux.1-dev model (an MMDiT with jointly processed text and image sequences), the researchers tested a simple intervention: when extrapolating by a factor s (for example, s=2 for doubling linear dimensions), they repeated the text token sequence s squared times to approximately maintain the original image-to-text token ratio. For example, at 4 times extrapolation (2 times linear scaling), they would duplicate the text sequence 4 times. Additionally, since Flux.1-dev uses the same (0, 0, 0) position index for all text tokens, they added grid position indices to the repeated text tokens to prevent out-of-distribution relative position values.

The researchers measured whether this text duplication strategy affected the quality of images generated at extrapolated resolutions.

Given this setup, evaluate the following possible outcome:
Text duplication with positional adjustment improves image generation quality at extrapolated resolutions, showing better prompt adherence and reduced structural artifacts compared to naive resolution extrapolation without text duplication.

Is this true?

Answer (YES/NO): NO